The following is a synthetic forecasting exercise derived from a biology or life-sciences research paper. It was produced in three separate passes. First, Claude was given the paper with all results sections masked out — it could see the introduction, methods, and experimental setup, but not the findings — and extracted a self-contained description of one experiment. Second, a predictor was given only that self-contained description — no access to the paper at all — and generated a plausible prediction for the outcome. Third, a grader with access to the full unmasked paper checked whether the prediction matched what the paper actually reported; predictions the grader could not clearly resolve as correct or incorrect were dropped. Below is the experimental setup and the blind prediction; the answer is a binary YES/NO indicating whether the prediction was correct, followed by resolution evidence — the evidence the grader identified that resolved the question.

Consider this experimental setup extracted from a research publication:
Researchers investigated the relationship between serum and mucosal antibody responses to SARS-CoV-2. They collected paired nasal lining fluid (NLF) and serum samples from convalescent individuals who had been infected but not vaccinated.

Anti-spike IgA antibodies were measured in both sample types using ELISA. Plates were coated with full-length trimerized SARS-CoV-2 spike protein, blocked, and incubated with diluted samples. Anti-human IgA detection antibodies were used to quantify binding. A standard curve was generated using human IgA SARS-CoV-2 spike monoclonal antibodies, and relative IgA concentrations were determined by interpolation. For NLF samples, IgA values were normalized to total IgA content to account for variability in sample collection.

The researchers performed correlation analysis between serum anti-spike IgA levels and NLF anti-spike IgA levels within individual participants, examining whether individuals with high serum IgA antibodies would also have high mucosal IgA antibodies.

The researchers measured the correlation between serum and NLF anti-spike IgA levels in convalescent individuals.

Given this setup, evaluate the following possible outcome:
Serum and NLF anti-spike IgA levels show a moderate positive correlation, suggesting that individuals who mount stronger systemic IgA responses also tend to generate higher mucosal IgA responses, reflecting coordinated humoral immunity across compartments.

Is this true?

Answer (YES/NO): NO